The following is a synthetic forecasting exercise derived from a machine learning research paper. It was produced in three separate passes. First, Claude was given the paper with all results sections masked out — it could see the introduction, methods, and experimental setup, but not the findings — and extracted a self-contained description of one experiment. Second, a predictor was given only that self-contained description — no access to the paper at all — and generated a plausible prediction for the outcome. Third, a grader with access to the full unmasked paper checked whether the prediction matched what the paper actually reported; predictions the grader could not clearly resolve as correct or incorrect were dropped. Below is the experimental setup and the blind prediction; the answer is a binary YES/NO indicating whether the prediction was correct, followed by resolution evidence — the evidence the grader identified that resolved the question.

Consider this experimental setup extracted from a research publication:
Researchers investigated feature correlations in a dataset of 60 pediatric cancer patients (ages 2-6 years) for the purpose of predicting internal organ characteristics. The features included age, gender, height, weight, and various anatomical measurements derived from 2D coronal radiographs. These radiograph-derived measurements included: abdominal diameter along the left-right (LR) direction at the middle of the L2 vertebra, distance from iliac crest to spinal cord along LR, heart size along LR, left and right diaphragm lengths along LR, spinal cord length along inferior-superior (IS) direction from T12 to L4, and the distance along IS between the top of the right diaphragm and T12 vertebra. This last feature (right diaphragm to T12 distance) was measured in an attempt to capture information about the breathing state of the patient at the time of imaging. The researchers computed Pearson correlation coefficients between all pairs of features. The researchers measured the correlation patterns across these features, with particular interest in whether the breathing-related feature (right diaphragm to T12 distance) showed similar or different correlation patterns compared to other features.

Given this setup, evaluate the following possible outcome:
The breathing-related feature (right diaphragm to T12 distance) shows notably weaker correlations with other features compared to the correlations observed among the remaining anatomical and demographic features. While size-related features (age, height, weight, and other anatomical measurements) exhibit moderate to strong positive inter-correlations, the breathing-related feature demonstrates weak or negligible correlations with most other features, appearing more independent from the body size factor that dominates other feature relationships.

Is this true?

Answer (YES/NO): YES